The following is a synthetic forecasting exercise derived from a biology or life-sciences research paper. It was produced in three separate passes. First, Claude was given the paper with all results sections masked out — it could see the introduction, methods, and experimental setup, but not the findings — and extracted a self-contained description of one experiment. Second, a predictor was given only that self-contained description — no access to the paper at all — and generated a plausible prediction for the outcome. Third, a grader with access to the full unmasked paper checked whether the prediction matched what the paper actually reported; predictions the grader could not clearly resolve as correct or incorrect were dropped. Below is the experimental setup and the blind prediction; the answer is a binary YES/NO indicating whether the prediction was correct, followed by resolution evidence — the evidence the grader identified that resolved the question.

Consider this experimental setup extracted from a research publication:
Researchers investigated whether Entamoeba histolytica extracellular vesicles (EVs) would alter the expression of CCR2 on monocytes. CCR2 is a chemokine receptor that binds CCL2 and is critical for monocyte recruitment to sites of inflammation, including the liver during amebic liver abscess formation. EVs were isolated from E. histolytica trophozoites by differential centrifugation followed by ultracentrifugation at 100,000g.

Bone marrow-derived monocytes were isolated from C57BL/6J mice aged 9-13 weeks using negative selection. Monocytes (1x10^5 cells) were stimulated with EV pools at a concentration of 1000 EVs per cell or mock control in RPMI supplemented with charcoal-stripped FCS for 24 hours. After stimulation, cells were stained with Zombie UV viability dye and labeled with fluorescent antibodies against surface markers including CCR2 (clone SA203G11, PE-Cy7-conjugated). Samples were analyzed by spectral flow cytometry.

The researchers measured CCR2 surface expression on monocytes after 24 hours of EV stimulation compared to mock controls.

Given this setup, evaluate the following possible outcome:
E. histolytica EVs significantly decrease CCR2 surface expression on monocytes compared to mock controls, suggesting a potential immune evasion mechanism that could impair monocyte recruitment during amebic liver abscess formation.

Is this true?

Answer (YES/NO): NO